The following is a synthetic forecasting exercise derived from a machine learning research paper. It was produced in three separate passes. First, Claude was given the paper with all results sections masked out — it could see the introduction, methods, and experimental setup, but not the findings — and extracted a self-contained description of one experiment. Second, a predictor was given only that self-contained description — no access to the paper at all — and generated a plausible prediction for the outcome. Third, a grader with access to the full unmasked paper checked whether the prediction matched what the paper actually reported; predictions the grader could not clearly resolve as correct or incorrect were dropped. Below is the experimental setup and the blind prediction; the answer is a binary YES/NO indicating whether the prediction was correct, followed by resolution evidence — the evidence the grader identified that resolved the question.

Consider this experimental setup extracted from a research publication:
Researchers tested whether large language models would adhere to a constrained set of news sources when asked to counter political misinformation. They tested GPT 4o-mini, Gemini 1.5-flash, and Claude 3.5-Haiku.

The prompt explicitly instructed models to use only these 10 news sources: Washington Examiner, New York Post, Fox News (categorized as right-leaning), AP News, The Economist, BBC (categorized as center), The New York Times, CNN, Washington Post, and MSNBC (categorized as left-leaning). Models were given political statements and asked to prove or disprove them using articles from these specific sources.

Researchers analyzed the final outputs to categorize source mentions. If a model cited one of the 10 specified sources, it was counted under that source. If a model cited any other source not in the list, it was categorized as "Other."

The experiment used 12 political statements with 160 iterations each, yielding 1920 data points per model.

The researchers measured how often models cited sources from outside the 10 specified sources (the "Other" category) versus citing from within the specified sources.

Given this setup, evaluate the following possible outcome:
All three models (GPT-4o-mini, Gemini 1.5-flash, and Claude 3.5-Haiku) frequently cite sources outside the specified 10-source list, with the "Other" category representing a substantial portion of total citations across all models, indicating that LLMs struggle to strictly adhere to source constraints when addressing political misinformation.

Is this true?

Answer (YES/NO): YES